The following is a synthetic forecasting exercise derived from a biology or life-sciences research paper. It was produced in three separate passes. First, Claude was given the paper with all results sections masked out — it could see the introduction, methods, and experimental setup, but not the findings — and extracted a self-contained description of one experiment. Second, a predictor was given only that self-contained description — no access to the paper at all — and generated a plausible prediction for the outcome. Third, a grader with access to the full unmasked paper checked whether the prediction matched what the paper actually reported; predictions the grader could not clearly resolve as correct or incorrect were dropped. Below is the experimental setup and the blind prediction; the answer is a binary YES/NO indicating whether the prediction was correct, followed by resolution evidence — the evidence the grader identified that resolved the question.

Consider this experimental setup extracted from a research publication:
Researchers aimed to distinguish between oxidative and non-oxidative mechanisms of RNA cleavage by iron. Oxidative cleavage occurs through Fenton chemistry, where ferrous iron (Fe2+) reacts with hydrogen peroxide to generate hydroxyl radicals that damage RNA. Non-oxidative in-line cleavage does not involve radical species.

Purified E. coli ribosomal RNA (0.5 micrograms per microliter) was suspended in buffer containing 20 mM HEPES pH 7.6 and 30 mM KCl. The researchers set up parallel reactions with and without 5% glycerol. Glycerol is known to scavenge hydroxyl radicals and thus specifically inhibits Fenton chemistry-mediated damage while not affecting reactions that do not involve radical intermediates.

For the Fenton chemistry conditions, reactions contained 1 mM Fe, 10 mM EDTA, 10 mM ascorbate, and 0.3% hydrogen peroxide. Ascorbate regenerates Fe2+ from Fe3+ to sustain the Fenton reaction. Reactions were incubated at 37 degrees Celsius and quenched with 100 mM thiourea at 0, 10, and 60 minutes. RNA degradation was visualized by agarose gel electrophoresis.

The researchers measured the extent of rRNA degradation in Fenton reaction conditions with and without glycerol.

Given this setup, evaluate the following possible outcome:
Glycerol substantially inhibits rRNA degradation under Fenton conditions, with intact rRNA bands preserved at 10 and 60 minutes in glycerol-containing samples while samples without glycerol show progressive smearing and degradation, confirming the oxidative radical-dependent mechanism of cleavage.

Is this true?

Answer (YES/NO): YES